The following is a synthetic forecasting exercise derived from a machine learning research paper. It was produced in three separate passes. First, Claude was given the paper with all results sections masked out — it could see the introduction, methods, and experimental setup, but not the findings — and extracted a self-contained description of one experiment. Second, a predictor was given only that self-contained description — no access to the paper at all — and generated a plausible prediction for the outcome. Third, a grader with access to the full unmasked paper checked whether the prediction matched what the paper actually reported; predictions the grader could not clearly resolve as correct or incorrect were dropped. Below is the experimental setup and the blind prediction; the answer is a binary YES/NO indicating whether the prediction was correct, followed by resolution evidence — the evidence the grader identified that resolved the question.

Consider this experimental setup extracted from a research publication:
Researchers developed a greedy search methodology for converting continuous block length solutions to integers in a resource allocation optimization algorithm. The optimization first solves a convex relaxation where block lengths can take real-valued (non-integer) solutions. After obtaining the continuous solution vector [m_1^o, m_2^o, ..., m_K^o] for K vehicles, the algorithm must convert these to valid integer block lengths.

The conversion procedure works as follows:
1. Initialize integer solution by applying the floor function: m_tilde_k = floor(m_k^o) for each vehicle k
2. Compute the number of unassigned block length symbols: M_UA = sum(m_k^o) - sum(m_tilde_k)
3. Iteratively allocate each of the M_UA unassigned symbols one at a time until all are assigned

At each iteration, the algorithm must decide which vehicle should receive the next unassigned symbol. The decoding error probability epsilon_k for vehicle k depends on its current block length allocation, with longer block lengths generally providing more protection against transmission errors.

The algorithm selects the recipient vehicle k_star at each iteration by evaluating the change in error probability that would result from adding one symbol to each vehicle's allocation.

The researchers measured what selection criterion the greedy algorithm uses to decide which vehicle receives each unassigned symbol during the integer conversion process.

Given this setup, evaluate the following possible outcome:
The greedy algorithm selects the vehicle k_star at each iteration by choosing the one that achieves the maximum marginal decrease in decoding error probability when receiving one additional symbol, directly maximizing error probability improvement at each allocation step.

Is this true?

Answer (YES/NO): YES